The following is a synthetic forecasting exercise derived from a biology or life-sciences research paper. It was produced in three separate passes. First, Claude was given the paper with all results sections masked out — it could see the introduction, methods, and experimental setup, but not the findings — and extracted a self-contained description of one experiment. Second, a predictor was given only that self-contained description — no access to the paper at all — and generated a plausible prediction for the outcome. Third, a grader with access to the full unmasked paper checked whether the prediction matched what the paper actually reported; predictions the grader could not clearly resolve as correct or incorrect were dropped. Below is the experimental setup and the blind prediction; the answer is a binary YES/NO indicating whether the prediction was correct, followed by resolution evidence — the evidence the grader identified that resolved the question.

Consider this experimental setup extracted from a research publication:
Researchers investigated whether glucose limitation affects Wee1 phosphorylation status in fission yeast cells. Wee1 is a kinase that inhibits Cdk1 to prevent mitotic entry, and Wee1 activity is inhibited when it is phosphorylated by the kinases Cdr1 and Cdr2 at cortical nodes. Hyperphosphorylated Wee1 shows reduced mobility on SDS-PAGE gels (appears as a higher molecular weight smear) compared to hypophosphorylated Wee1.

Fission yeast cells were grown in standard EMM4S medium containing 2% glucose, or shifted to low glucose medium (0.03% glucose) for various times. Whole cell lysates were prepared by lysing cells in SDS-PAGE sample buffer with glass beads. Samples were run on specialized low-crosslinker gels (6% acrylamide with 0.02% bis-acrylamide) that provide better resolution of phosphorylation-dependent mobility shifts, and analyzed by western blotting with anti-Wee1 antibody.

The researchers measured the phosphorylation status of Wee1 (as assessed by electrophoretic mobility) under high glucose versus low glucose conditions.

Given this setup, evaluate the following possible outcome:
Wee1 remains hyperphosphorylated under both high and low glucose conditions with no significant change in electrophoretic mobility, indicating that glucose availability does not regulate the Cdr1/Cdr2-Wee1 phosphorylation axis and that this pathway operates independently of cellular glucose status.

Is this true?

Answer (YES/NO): NO